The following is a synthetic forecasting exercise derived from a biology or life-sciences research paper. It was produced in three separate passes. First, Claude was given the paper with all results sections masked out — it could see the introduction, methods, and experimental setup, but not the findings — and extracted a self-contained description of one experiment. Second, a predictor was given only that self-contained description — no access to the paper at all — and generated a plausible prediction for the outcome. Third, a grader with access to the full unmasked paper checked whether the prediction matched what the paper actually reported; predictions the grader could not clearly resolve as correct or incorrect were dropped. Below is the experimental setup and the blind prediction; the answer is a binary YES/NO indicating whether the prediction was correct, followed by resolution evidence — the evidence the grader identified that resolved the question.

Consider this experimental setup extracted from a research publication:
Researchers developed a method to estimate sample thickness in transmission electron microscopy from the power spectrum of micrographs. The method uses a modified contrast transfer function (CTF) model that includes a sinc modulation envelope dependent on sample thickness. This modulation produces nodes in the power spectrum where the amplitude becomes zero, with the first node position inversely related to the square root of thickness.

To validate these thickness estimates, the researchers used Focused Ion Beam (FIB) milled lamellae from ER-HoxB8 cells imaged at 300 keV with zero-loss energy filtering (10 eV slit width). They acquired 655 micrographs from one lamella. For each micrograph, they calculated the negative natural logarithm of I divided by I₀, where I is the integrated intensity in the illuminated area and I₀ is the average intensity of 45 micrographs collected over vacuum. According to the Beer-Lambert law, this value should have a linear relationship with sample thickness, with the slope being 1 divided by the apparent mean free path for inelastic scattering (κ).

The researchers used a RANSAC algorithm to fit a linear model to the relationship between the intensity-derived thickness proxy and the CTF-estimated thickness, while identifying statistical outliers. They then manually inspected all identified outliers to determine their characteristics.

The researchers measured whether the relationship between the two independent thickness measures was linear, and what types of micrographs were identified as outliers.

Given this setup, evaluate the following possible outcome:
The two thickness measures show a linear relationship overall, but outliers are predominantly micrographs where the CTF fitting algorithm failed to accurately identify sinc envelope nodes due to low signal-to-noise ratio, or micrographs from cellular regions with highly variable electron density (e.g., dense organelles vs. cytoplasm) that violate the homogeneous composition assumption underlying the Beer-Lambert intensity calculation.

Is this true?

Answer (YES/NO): NO